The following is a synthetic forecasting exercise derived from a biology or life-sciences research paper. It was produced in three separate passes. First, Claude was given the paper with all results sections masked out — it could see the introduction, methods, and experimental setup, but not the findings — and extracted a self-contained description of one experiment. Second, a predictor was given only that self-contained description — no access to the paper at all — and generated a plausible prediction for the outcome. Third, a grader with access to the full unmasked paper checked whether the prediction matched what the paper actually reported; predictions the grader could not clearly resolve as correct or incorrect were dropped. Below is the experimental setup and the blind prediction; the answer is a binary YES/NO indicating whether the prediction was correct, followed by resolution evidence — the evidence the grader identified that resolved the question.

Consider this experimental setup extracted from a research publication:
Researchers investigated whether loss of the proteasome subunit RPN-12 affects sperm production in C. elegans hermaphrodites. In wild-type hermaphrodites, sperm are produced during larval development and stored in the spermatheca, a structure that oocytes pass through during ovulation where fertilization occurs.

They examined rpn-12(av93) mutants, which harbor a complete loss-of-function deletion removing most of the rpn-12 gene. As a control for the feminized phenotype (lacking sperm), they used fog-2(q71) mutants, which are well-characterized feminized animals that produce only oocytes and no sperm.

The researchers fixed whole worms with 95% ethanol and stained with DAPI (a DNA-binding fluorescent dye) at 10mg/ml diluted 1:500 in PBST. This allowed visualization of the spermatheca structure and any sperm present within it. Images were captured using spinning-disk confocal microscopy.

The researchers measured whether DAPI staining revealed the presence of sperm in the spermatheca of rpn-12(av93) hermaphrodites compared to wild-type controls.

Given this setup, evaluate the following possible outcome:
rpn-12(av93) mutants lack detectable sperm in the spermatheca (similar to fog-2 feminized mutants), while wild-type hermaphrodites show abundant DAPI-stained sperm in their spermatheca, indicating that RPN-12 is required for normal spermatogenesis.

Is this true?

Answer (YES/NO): YES